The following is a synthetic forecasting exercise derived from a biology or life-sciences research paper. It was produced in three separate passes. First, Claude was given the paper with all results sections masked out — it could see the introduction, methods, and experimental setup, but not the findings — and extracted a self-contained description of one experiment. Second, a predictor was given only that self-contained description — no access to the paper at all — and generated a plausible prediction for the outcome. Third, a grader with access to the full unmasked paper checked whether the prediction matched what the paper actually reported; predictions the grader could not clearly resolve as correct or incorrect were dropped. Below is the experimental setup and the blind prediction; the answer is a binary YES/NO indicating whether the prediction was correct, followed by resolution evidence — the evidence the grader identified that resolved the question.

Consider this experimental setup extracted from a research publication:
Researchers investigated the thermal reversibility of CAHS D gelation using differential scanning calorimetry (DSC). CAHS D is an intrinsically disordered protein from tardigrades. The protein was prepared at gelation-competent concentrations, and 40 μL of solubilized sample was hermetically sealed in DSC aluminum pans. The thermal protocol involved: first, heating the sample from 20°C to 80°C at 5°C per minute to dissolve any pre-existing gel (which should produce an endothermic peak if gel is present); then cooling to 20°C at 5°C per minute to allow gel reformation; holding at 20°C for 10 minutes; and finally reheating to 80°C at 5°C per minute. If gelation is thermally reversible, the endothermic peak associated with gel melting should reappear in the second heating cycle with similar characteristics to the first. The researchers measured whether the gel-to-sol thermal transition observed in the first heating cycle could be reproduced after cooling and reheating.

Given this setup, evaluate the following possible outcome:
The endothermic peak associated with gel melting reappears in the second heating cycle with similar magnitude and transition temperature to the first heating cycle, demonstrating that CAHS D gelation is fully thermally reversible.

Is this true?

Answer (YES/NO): YES